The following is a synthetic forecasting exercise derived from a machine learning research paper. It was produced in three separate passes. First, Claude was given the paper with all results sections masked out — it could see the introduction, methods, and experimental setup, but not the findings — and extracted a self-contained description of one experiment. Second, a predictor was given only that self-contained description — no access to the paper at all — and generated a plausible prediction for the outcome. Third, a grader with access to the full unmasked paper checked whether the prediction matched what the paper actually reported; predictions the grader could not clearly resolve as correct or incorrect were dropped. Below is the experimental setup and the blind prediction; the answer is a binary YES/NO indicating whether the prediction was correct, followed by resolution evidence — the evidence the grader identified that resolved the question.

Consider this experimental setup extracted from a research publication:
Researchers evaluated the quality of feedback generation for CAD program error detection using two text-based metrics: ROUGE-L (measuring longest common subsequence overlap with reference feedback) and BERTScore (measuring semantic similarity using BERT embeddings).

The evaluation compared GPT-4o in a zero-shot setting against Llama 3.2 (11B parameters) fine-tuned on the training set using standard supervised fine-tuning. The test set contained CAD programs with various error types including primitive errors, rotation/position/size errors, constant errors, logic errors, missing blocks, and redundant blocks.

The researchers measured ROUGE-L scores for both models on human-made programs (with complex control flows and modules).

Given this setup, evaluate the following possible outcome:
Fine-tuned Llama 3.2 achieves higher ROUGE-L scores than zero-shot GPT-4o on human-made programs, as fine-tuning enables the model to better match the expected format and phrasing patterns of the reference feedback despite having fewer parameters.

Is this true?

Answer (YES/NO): YES